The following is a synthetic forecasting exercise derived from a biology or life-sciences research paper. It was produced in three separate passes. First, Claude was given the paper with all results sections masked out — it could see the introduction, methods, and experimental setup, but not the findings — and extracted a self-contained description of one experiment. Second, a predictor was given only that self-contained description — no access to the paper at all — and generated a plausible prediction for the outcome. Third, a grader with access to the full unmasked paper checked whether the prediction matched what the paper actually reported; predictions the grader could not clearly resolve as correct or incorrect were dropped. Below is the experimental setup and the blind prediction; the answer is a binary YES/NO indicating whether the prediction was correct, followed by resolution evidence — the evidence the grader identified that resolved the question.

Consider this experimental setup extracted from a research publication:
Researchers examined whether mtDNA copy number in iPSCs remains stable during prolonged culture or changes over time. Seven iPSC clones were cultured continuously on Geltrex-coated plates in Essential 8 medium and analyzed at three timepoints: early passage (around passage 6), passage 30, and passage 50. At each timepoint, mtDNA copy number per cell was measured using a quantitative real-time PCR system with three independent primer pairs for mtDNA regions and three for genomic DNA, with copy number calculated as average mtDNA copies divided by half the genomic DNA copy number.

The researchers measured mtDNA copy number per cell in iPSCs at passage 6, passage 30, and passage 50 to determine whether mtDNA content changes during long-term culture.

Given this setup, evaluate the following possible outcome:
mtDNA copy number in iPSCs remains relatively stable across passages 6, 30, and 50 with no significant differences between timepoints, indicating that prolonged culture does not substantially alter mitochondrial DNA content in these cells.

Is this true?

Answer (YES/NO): YES